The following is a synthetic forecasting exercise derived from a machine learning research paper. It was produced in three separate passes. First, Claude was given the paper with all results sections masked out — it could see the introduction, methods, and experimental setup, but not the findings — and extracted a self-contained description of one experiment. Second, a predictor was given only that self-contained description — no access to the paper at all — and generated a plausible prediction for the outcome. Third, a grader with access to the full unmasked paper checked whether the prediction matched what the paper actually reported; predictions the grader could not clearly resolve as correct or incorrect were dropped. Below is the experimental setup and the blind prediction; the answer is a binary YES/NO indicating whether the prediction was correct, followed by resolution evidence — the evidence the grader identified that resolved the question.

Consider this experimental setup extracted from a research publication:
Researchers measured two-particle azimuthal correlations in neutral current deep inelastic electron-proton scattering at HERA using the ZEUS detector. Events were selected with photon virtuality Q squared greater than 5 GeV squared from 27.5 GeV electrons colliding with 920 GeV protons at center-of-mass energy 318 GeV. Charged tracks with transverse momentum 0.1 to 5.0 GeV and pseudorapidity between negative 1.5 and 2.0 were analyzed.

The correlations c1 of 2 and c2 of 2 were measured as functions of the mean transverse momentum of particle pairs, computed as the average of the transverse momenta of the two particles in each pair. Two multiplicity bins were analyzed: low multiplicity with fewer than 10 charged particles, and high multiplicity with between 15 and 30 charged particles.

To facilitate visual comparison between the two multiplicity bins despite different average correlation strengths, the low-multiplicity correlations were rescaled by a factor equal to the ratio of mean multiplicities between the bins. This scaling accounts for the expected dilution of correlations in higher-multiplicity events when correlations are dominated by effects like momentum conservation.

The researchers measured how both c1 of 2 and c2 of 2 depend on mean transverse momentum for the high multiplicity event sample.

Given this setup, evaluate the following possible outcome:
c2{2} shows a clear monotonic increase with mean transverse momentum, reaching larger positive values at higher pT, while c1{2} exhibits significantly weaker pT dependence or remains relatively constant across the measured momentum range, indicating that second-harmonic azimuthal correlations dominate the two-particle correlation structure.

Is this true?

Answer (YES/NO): NO